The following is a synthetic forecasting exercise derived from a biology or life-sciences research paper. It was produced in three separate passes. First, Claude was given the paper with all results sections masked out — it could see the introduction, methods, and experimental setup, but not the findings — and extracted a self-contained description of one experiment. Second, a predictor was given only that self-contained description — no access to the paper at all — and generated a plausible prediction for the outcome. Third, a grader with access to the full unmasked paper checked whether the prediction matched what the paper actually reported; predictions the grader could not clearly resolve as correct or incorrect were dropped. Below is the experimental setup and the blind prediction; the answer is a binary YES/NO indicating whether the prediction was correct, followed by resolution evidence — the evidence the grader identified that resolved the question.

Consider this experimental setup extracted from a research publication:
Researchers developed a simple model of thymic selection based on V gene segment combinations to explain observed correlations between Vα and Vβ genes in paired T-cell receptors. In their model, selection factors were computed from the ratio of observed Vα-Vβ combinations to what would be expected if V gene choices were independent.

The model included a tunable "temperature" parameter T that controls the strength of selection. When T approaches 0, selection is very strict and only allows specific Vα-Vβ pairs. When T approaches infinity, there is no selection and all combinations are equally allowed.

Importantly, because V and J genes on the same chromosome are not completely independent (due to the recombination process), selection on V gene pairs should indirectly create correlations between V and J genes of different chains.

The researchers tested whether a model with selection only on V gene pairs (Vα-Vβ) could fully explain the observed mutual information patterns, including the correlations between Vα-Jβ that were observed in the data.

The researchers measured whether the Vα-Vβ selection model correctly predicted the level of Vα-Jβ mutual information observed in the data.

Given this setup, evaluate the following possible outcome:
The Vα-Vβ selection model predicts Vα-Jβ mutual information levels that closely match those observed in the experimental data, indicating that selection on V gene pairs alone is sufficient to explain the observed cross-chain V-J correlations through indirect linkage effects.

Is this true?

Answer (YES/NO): NO